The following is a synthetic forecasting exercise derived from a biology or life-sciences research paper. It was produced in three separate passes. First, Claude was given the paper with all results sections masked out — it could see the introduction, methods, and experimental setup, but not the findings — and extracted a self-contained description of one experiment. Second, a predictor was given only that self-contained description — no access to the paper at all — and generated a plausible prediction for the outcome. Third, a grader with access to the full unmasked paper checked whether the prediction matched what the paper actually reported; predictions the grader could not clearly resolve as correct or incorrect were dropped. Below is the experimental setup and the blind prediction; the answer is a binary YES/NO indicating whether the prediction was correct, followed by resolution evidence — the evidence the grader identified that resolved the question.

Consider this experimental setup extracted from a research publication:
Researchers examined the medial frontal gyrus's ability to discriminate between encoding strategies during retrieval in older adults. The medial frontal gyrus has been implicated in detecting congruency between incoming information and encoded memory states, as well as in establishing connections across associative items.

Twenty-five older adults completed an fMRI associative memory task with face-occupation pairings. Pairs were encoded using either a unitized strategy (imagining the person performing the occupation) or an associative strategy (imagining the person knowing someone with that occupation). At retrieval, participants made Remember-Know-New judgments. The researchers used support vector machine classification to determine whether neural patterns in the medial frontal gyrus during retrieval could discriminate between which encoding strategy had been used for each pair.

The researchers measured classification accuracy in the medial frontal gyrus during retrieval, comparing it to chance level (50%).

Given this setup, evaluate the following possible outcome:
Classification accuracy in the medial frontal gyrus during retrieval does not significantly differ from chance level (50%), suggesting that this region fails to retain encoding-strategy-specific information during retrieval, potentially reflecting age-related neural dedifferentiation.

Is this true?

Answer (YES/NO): YES